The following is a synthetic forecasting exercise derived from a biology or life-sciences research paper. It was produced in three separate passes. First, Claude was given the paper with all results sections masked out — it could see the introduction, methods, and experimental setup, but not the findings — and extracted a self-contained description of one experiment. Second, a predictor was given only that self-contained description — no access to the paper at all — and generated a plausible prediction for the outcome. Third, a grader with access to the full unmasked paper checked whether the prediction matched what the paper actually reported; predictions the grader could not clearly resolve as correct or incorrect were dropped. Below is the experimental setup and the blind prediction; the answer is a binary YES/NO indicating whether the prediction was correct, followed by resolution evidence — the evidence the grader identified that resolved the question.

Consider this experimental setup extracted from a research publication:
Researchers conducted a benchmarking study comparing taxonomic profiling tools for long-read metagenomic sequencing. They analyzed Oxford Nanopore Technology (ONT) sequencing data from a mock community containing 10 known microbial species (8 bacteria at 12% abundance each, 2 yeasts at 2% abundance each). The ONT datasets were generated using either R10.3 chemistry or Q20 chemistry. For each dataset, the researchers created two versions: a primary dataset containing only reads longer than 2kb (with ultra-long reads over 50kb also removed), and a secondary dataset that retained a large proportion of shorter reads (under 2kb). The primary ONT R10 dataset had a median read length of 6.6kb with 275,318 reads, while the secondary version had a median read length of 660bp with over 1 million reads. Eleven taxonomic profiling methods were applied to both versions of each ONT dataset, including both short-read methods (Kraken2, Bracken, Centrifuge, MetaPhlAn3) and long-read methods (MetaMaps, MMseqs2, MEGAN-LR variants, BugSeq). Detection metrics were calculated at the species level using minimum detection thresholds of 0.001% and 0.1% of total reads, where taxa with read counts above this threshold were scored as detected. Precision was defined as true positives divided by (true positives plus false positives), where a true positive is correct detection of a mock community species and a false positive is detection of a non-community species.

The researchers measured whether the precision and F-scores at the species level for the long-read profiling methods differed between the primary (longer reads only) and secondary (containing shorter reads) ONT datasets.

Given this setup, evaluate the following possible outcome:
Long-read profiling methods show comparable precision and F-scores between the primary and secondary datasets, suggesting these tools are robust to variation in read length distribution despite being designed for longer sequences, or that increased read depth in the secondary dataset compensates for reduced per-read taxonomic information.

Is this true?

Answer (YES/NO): NO